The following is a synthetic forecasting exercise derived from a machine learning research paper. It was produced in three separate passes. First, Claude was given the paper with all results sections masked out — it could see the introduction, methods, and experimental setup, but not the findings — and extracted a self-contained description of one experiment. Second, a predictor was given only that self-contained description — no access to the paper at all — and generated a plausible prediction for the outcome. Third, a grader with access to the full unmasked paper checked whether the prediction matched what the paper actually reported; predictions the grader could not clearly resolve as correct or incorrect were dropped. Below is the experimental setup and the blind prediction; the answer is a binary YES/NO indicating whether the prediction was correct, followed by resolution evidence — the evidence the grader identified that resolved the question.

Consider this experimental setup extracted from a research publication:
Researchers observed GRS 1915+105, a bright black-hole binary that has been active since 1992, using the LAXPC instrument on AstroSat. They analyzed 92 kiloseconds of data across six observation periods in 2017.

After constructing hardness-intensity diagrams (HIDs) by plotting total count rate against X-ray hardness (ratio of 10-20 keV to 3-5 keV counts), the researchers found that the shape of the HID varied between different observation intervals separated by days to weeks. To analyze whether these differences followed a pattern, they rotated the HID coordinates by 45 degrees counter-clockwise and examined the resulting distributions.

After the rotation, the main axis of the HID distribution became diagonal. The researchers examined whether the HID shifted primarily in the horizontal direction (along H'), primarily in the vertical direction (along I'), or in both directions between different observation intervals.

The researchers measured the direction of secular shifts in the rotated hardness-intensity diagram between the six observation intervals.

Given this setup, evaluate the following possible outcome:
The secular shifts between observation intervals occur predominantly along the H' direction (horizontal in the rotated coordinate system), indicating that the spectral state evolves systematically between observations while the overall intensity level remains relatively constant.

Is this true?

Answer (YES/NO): NO